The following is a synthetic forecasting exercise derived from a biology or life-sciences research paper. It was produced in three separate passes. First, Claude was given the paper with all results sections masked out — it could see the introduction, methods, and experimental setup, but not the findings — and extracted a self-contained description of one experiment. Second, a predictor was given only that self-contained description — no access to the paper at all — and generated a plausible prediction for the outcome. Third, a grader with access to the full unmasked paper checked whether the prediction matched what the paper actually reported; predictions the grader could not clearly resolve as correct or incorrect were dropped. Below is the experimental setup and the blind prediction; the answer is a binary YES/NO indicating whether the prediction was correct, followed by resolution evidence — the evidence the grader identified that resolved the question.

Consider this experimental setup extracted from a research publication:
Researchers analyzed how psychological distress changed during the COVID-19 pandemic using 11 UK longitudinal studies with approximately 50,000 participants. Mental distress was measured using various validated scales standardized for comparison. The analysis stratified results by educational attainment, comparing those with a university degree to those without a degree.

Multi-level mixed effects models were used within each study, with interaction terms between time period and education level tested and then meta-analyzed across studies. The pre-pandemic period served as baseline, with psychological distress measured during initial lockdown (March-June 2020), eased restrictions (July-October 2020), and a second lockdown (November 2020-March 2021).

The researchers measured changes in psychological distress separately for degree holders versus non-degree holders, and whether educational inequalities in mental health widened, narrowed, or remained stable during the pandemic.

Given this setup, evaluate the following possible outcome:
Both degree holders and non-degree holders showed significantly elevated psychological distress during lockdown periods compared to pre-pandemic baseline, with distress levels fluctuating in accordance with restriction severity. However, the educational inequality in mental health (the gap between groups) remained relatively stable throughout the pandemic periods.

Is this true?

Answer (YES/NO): NO